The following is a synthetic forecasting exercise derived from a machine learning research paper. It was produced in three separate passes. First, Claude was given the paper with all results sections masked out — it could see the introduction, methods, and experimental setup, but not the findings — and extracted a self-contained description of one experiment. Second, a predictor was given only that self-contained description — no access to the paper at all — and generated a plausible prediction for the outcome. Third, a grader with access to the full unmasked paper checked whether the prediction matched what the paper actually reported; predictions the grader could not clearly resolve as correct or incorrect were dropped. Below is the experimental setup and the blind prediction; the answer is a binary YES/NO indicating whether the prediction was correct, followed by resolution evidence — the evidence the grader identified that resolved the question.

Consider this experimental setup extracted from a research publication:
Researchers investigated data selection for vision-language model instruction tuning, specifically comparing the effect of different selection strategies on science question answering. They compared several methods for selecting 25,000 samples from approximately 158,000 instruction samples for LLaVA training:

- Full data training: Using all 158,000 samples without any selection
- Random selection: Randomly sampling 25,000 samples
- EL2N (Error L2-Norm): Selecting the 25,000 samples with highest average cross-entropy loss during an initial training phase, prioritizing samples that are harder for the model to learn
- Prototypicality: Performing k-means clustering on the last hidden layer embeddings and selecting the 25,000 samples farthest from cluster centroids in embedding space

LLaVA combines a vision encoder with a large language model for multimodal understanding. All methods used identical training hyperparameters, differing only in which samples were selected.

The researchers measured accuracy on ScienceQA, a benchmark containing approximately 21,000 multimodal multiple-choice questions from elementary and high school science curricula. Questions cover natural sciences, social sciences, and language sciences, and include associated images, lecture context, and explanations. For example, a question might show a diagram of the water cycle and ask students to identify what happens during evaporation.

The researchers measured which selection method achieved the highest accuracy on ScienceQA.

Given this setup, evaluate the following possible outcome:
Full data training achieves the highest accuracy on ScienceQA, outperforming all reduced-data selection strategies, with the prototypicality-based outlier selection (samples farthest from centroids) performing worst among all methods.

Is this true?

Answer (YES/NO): NO